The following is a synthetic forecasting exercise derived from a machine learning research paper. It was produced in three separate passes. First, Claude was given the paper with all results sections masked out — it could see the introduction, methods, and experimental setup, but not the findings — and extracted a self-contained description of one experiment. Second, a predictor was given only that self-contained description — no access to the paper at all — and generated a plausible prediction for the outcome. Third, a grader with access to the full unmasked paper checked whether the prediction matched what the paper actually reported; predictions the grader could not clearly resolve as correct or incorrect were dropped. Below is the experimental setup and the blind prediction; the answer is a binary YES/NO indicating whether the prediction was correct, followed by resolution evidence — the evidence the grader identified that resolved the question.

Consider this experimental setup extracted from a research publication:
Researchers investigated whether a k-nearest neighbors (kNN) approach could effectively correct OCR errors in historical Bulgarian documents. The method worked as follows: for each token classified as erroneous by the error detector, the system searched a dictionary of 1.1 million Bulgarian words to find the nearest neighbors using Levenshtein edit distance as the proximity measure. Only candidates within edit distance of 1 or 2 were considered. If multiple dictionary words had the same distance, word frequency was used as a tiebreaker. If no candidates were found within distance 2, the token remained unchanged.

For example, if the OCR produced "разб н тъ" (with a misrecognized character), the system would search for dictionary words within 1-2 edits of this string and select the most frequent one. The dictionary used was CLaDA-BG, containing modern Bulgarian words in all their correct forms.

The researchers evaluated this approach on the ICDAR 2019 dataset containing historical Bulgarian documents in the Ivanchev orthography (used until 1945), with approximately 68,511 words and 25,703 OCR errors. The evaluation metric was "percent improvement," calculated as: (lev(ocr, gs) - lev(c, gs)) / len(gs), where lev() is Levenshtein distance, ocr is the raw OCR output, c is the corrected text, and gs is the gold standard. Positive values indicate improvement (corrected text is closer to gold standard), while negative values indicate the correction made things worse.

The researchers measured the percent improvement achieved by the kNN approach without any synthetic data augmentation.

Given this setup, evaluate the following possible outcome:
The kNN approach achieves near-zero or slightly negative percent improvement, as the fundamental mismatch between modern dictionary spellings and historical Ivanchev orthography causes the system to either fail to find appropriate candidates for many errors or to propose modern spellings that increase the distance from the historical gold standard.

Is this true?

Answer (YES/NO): YES